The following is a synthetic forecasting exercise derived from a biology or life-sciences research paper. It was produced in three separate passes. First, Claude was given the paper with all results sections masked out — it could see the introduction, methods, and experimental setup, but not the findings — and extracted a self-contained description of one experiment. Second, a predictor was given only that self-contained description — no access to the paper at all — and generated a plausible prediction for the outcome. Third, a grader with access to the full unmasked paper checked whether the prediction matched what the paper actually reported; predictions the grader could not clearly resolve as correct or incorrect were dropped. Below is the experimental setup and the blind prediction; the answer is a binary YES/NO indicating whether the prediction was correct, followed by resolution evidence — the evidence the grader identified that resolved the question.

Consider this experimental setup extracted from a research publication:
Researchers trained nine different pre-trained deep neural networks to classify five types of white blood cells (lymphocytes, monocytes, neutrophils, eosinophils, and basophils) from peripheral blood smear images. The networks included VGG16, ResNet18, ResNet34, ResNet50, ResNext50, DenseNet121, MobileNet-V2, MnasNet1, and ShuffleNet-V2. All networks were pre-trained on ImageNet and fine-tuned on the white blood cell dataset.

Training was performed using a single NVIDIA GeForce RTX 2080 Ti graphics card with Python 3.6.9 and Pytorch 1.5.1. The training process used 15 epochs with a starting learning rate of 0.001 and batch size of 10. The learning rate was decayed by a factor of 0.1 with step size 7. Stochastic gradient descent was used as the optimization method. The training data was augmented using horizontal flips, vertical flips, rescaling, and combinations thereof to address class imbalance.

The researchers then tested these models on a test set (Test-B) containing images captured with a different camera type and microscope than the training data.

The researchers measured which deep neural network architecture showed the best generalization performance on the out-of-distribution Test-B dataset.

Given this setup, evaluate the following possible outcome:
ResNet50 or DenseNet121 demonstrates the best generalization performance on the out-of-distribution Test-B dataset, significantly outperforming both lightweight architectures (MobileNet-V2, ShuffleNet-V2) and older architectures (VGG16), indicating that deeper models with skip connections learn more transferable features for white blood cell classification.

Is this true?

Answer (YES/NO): NO